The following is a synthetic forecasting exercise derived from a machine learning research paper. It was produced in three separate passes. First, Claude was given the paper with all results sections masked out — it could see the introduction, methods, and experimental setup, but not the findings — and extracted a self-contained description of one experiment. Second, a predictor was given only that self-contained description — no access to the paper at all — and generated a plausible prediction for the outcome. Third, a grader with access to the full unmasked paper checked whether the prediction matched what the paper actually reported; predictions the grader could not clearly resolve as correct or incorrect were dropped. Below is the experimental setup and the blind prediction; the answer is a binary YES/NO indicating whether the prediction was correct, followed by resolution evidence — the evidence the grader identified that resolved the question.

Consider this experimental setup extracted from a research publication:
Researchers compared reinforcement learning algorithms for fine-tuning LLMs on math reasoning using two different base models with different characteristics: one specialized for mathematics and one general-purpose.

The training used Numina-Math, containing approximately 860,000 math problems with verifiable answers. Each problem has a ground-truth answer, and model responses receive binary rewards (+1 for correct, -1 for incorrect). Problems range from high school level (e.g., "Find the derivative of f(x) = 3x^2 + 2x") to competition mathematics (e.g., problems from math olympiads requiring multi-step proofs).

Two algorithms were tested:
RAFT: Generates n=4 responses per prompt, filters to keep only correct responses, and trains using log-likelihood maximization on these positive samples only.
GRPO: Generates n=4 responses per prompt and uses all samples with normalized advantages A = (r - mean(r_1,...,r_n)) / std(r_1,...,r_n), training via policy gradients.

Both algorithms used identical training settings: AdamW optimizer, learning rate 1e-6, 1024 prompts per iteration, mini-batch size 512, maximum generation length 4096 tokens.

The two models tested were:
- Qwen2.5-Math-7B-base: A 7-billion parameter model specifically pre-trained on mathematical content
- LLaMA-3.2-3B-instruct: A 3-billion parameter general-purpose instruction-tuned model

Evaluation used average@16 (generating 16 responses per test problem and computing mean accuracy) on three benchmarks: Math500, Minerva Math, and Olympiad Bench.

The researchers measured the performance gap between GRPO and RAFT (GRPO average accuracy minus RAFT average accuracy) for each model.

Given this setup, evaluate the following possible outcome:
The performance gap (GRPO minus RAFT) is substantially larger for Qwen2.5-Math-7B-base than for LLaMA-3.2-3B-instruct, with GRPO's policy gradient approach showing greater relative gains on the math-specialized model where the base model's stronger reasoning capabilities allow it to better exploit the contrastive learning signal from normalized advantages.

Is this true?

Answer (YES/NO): NO